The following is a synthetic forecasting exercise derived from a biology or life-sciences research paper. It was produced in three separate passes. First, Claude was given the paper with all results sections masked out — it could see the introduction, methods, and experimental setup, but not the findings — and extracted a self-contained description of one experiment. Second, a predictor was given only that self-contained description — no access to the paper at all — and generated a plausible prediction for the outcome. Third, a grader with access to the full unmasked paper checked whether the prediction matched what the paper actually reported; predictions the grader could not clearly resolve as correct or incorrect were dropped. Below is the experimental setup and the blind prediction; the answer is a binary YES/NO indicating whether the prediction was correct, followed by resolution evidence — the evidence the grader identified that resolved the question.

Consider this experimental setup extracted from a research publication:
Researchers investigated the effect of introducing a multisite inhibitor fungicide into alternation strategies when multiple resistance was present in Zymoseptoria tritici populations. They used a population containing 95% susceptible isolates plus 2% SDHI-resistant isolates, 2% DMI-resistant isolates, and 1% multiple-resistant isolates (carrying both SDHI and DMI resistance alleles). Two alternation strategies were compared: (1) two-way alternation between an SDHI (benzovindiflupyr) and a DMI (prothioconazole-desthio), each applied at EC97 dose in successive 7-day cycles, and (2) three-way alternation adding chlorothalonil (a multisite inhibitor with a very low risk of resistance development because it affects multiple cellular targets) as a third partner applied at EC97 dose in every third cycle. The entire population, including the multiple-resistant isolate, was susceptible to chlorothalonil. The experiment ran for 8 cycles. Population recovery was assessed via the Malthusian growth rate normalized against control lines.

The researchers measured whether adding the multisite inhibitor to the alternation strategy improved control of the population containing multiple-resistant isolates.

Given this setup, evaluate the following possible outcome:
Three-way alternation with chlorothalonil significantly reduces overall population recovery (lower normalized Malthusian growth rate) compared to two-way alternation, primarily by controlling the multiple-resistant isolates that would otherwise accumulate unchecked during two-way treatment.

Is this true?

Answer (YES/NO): YES